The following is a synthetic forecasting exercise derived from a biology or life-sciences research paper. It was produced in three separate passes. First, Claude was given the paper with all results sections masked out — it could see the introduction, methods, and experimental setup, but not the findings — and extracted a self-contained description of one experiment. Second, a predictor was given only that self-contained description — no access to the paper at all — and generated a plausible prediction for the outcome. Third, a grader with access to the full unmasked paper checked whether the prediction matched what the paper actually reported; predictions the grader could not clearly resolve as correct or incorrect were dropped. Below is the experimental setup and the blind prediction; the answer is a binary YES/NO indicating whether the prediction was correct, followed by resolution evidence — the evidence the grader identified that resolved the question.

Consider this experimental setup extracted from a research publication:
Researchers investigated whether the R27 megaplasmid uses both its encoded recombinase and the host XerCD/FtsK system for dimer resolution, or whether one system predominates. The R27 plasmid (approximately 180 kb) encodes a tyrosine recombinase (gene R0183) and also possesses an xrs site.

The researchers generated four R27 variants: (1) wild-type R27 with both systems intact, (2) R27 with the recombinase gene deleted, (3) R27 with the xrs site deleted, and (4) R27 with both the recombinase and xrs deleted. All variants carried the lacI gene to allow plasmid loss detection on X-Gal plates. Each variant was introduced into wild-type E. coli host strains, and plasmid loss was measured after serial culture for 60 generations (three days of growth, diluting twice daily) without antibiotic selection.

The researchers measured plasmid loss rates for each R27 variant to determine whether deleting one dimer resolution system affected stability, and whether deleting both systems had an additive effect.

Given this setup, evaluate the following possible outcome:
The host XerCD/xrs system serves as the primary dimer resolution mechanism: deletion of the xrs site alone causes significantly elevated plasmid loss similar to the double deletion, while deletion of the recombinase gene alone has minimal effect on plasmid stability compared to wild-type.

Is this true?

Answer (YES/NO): NO